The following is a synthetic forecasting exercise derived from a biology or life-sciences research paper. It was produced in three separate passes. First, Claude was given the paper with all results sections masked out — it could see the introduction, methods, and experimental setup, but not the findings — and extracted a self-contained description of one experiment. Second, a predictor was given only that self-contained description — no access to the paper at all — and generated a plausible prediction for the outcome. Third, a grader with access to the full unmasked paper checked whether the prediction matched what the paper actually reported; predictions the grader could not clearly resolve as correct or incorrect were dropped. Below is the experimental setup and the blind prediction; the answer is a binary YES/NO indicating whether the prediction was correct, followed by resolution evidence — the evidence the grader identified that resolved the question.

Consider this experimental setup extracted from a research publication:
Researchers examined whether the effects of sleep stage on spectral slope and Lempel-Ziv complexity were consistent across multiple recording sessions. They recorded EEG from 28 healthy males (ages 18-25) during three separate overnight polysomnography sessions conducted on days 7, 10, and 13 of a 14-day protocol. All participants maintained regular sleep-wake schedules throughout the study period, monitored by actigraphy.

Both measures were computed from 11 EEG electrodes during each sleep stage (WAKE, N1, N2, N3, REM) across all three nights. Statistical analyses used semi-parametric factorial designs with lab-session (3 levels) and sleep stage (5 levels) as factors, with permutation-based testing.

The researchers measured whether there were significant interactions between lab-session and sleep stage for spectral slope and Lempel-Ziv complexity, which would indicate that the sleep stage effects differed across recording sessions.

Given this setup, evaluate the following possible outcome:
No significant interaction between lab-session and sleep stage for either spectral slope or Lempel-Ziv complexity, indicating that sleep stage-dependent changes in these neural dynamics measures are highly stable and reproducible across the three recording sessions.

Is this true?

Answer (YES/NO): YES